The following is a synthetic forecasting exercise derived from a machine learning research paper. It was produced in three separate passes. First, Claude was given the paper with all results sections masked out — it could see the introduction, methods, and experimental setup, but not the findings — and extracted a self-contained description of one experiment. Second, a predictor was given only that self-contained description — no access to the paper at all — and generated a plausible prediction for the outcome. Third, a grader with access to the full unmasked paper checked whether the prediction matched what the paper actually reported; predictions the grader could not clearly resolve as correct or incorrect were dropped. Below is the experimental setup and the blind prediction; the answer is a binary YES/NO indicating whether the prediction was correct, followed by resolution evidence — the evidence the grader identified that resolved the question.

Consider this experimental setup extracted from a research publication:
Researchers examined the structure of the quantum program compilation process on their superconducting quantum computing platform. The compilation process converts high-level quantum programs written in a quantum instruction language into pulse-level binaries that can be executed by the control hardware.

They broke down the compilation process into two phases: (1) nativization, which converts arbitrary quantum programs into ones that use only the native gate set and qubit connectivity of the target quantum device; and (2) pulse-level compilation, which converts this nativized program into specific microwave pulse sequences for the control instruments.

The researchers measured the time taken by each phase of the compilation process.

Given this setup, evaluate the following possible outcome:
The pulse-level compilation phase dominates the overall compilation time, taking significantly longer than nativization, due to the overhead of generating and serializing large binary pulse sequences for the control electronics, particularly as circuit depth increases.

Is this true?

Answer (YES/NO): NO